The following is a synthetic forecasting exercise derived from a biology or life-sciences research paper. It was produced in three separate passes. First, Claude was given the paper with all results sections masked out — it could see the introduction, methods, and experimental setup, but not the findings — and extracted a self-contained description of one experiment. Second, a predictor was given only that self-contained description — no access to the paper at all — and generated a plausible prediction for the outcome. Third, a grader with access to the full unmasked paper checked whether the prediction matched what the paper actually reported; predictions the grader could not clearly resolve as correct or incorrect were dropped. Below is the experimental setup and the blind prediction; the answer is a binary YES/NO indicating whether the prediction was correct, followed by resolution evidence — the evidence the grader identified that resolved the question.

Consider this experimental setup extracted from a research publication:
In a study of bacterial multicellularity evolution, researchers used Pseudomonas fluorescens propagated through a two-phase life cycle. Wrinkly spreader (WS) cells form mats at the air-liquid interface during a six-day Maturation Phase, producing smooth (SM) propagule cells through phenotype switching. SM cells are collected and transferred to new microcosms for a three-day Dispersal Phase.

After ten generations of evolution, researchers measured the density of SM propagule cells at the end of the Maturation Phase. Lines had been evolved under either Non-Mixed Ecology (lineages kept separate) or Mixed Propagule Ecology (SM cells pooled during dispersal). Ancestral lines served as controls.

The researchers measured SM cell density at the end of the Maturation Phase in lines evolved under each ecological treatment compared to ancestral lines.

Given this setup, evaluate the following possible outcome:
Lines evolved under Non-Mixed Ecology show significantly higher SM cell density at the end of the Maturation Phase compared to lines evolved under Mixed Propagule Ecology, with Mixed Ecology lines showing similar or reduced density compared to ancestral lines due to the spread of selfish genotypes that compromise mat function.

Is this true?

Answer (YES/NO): NO